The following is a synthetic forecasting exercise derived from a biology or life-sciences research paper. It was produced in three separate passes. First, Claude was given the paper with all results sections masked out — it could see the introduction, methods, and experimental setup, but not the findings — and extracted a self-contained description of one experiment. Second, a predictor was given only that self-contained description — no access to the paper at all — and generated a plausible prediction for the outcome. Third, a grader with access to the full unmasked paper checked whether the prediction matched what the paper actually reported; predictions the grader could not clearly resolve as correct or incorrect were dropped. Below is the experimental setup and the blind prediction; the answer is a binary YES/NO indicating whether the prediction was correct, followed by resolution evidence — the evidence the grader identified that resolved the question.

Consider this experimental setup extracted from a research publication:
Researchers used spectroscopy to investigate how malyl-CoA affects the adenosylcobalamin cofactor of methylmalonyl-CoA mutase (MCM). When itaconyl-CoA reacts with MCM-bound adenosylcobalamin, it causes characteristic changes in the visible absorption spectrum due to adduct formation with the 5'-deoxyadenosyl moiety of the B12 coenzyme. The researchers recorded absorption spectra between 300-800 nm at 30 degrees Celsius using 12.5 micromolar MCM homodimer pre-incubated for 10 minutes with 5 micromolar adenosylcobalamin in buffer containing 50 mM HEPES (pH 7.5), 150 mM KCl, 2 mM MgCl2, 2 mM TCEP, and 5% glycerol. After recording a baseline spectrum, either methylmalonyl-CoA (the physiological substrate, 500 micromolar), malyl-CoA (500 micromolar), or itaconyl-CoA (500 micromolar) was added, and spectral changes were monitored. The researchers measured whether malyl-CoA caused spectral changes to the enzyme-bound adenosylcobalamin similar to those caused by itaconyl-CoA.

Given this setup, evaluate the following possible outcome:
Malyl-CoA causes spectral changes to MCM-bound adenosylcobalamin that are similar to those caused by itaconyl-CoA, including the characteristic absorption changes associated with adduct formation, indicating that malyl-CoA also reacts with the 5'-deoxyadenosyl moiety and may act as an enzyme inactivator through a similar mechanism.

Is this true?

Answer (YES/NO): YES